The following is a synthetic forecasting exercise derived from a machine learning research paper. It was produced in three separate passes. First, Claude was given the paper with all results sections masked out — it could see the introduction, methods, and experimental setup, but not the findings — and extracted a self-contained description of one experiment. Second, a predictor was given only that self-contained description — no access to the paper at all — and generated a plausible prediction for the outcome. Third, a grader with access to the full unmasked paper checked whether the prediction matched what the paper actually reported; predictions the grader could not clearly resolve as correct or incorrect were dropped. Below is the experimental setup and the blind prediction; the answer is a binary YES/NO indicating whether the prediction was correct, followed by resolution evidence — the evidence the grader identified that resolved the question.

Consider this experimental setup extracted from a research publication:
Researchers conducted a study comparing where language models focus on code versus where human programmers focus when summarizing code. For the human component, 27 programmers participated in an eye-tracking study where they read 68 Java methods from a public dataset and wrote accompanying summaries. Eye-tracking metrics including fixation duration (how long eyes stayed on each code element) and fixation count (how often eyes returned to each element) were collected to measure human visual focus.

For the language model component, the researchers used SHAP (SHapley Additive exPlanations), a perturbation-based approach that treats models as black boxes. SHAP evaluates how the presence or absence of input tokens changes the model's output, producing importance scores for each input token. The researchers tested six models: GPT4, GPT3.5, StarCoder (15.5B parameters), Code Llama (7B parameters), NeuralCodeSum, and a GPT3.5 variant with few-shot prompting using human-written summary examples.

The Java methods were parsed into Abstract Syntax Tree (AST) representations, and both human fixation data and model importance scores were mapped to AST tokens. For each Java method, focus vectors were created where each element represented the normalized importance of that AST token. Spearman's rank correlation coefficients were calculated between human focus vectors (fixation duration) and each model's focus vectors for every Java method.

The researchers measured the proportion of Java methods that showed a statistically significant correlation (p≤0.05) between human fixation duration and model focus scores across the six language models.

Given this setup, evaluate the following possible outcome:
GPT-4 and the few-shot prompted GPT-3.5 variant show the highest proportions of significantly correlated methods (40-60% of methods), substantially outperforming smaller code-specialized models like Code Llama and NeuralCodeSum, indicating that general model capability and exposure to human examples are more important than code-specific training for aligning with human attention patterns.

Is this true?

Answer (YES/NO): NO